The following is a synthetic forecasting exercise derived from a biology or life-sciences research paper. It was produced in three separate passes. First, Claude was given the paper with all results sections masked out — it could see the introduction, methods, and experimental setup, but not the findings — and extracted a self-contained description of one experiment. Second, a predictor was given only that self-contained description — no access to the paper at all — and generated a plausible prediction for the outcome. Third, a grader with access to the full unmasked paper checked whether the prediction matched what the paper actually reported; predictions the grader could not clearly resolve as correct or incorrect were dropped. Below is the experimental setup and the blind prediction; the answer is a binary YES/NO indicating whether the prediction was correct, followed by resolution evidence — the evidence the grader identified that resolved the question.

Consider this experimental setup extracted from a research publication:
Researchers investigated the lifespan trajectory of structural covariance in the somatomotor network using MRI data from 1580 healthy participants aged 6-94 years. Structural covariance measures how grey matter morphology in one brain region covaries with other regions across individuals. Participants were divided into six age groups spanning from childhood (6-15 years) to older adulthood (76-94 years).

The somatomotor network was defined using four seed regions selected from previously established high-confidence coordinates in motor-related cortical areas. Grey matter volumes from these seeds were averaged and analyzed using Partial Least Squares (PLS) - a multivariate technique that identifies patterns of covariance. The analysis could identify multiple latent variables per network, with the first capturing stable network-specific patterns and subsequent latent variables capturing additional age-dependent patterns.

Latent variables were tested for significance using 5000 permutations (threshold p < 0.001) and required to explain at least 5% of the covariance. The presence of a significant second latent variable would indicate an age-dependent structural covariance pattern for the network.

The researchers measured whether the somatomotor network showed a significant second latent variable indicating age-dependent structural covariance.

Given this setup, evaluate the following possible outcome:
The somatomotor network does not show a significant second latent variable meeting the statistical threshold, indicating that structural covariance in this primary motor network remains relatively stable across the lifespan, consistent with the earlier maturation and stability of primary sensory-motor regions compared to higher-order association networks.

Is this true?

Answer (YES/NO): NO